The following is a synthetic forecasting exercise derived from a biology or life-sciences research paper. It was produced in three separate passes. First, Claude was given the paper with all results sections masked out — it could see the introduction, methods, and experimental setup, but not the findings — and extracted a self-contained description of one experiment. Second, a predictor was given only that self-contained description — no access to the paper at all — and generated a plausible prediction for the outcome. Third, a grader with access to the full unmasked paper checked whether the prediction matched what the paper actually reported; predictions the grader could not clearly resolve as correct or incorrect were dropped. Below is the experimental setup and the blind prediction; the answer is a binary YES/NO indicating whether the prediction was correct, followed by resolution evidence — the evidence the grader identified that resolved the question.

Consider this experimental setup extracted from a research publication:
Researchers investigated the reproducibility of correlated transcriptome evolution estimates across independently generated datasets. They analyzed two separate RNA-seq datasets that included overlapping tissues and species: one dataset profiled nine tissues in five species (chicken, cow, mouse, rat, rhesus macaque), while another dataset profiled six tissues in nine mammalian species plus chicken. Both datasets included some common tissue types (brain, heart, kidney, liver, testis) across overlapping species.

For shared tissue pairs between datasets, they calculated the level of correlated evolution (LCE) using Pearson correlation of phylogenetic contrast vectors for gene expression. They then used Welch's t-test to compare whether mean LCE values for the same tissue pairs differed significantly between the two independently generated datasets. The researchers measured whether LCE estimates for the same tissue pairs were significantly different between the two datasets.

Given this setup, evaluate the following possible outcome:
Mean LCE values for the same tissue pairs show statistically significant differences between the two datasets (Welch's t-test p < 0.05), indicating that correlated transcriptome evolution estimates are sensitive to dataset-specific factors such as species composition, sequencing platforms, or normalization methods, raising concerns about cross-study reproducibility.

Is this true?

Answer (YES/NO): NO